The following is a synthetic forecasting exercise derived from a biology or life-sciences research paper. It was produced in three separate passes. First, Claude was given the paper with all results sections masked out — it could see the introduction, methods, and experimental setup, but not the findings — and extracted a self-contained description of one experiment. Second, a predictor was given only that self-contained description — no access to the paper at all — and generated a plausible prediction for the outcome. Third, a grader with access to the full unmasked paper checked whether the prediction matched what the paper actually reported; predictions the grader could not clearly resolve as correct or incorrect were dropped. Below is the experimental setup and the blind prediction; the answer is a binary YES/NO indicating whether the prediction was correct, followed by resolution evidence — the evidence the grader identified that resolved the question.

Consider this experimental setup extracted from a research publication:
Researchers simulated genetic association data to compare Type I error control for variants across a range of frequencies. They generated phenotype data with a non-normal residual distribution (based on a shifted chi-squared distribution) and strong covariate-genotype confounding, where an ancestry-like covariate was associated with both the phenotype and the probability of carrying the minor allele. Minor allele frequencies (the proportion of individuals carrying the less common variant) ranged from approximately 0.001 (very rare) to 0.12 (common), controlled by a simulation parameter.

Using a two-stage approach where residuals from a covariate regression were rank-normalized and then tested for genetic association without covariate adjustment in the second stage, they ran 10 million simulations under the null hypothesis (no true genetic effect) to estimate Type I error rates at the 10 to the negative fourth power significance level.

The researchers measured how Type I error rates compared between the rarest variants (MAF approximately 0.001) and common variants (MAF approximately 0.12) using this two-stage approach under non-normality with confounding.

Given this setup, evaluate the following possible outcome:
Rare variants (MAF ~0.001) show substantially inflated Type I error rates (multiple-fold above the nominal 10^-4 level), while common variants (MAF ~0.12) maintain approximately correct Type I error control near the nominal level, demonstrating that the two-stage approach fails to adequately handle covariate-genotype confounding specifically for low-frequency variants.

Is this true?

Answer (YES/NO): NO